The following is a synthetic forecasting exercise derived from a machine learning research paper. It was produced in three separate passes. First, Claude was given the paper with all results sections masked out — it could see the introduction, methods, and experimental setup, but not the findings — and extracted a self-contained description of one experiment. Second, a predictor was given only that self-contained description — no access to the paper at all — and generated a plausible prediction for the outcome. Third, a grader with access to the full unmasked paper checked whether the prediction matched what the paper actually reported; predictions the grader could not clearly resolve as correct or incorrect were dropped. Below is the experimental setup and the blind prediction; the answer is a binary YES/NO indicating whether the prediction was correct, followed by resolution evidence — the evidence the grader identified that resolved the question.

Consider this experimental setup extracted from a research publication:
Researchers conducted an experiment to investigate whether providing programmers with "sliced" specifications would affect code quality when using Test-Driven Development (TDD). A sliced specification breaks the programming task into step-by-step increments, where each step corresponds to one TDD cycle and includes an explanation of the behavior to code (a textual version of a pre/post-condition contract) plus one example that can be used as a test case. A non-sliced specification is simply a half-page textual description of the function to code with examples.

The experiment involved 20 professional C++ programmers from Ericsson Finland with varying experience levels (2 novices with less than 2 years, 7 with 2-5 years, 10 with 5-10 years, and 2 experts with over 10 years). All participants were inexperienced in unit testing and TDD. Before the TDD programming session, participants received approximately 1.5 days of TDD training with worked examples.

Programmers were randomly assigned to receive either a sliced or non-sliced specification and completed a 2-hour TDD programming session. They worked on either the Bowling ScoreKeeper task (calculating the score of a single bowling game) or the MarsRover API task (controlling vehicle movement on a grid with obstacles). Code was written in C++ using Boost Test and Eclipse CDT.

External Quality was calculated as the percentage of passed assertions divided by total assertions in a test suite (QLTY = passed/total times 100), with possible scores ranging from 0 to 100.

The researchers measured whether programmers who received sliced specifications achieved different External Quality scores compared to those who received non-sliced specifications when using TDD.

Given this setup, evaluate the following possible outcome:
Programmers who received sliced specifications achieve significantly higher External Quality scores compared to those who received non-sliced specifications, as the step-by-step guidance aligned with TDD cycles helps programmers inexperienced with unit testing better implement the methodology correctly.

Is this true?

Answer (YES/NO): YES